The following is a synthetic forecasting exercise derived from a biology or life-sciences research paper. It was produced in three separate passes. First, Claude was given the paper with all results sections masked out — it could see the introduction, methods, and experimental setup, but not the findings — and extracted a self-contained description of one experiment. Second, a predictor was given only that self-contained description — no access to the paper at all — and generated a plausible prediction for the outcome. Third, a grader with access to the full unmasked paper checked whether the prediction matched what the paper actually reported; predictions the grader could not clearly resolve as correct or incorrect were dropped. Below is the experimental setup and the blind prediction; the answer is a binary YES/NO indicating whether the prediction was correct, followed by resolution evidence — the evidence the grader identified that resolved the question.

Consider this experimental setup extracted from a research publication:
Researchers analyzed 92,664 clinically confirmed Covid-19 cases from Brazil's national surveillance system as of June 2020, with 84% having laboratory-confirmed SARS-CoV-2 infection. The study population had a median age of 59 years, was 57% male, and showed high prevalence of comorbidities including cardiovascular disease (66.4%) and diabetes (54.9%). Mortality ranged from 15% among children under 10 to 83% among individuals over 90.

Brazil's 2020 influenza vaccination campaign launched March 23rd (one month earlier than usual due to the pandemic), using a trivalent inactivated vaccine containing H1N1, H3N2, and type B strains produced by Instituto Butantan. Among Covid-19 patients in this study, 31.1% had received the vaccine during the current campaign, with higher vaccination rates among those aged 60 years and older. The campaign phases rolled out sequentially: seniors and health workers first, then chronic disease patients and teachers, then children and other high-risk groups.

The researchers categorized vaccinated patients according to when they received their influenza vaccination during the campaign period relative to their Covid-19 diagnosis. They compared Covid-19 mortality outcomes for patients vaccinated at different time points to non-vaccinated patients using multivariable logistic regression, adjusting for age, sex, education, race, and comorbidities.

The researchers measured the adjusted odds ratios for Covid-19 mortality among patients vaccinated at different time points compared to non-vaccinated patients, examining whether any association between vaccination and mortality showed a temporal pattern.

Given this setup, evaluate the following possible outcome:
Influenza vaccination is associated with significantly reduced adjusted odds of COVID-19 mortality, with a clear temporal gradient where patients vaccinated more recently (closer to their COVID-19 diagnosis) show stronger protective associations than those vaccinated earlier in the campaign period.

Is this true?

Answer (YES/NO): NO